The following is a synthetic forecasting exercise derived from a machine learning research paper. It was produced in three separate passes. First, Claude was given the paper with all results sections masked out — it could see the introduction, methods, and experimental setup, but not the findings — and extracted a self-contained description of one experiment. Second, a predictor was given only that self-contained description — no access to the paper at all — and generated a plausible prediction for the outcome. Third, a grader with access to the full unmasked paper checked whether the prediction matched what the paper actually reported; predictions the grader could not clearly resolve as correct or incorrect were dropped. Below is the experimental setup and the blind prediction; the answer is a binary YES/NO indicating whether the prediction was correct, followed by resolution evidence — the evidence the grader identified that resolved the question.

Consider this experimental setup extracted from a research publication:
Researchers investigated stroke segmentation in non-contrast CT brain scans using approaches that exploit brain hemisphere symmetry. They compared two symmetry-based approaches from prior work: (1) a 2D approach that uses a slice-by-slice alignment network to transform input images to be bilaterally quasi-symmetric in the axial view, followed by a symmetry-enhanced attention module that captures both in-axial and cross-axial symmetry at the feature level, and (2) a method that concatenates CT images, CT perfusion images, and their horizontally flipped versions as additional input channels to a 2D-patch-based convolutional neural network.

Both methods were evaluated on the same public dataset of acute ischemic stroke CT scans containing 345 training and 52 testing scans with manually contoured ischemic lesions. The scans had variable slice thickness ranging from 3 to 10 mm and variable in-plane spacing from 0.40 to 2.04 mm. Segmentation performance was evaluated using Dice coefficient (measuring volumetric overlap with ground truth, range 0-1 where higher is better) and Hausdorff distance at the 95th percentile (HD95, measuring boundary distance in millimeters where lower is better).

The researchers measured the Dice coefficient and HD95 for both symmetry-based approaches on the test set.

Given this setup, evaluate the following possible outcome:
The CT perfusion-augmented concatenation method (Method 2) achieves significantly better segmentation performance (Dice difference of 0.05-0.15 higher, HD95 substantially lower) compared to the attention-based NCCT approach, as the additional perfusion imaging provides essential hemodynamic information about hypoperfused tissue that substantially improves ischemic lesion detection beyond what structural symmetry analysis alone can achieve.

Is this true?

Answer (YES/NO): NO